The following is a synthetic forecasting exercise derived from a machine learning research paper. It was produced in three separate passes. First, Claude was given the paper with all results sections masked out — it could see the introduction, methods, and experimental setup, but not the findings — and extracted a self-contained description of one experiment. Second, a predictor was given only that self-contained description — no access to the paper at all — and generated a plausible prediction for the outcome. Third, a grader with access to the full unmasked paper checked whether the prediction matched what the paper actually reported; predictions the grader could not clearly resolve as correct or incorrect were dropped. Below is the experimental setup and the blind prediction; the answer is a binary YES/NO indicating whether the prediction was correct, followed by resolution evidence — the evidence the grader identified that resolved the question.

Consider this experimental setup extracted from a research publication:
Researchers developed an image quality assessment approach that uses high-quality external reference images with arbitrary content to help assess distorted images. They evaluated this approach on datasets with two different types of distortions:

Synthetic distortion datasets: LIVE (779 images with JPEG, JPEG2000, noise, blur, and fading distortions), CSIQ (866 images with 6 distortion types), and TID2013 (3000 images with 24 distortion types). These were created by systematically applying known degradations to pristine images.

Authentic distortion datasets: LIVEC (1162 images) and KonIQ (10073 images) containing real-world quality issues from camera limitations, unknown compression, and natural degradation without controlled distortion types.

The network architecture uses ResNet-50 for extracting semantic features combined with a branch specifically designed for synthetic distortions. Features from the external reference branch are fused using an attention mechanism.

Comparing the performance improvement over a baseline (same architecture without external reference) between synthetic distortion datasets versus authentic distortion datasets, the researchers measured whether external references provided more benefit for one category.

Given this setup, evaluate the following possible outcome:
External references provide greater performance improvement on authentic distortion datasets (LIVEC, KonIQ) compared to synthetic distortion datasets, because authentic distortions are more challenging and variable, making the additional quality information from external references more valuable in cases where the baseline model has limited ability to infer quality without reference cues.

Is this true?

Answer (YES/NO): NO